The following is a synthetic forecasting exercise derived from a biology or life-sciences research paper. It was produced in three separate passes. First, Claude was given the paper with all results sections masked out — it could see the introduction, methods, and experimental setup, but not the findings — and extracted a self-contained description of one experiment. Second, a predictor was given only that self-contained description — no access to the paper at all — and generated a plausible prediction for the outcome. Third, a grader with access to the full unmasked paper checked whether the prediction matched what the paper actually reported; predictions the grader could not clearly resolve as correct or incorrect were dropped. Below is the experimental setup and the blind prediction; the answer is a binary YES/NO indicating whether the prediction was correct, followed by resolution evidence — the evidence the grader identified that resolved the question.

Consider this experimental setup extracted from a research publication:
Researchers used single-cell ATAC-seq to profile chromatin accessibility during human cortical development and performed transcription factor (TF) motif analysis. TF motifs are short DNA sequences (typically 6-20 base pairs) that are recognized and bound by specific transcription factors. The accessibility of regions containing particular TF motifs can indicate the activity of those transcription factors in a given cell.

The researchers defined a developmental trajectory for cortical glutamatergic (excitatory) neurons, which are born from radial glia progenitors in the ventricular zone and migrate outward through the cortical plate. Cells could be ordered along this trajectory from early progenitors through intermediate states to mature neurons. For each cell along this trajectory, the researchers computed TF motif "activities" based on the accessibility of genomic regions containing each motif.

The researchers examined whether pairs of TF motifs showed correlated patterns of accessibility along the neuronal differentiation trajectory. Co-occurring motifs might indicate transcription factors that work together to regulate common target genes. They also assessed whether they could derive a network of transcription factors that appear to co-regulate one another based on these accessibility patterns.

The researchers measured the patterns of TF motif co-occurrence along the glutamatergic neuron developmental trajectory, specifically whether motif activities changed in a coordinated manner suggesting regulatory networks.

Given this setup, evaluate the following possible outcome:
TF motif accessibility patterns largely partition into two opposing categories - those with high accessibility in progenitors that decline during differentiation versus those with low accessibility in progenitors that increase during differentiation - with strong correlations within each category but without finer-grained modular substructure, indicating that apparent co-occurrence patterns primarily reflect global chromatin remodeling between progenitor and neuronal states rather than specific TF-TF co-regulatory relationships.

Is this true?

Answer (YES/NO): NO